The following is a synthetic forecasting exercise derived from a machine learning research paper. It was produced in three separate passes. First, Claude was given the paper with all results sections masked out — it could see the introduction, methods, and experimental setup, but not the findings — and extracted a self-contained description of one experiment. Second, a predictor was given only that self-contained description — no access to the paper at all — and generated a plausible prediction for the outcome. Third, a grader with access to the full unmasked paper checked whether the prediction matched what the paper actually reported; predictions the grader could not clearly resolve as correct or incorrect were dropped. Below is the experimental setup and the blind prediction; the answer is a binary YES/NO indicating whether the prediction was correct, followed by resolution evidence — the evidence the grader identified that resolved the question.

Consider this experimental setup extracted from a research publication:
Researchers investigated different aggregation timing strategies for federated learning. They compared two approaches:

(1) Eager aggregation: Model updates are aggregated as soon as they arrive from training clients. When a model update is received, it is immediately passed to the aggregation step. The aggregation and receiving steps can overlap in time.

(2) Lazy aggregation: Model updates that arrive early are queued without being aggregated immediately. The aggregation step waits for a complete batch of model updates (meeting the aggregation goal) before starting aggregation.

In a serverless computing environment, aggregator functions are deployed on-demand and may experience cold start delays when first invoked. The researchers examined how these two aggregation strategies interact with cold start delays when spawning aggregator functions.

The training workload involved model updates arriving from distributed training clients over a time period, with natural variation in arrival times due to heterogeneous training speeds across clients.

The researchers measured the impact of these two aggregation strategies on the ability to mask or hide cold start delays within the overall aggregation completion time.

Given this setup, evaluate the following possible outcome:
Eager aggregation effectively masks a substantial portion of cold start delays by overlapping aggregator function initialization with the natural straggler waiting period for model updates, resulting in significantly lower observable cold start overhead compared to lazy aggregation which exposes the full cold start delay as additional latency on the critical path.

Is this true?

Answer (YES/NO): YES